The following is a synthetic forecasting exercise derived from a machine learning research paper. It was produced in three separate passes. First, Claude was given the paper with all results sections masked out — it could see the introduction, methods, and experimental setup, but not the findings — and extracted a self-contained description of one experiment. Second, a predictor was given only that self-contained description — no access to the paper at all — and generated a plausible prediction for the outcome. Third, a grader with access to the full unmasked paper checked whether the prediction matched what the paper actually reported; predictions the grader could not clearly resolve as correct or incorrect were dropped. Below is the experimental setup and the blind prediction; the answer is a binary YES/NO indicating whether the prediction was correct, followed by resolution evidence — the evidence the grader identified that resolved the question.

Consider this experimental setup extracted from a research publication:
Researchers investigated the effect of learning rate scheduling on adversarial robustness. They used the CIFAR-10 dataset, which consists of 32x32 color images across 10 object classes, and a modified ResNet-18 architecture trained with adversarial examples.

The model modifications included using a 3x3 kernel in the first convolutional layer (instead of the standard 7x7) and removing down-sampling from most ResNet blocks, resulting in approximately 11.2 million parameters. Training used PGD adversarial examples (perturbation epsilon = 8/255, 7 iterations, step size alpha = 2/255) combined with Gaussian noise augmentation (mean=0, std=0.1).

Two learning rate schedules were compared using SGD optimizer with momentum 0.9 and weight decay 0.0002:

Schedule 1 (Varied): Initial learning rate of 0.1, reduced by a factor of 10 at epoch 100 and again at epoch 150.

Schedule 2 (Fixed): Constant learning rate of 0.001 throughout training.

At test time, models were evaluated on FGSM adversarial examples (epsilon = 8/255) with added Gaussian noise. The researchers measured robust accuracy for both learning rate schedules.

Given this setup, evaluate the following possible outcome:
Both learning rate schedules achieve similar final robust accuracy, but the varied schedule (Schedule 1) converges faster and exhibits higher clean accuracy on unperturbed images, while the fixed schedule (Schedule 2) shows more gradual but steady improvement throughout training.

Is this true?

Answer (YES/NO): NO